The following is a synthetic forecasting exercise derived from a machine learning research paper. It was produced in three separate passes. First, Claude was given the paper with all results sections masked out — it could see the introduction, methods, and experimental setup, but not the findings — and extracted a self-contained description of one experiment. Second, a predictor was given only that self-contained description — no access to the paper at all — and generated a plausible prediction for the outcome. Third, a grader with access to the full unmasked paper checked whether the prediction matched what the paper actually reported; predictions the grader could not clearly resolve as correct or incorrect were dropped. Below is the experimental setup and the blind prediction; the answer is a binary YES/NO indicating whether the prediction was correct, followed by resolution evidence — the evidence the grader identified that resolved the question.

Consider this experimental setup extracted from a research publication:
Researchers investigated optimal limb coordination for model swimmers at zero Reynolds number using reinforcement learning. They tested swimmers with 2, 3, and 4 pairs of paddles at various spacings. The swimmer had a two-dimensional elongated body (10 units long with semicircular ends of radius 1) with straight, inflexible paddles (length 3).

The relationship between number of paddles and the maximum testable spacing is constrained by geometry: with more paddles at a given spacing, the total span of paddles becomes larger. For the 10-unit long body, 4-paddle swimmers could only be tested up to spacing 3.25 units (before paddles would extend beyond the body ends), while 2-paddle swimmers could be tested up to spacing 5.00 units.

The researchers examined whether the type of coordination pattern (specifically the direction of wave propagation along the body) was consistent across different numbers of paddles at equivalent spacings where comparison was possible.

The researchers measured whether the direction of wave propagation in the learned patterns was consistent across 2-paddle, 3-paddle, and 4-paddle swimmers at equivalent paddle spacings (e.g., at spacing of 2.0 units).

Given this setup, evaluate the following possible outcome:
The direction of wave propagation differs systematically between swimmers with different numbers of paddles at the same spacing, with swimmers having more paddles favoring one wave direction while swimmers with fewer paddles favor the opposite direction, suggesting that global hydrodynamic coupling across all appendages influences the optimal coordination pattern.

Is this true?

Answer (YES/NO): NO